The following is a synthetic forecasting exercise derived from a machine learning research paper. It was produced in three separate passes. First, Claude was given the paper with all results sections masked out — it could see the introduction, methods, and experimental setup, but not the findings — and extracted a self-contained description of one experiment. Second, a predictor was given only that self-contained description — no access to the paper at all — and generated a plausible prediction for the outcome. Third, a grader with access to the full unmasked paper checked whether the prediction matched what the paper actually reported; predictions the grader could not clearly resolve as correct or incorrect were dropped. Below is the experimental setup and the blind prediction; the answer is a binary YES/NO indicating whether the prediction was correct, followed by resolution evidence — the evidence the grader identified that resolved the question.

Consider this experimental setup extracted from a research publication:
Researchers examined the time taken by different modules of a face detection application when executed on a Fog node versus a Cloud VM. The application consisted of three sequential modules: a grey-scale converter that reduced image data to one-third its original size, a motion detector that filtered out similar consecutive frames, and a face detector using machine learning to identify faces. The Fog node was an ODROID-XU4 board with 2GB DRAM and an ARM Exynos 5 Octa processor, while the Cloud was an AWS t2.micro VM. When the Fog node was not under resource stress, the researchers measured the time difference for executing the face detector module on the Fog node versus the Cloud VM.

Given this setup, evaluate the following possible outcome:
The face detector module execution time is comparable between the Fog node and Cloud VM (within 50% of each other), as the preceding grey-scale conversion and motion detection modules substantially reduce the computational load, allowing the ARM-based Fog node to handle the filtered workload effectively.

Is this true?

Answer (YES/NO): NO